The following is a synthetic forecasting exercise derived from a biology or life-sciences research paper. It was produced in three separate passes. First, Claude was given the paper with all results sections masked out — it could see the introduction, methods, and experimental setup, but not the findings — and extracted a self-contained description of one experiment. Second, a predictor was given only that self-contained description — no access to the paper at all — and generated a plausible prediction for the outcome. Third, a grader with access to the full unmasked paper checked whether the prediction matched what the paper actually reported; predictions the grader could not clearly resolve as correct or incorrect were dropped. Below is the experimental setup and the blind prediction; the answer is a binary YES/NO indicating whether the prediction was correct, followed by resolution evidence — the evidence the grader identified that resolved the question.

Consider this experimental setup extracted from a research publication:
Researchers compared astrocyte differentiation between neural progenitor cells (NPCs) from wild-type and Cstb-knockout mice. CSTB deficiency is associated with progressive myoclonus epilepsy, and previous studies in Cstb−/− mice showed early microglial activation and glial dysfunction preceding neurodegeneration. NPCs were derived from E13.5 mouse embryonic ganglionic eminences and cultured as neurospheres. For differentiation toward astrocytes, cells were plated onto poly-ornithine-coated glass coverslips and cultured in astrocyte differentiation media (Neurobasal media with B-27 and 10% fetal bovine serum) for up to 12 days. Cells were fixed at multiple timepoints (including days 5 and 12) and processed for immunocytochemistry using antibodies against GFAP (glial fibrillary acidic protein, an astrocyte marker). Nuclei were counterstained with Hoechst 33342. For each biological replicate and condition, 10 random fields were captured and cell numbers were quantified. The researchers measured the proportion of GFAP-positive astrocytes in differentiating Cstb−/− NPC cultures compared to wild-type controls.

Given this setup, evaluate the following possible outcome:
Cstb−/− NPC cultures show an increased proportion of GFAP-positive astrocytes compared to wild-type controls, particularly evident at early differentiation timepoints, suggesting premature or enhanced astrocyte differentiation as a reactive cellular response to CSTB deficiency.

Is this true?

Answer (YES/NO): YES